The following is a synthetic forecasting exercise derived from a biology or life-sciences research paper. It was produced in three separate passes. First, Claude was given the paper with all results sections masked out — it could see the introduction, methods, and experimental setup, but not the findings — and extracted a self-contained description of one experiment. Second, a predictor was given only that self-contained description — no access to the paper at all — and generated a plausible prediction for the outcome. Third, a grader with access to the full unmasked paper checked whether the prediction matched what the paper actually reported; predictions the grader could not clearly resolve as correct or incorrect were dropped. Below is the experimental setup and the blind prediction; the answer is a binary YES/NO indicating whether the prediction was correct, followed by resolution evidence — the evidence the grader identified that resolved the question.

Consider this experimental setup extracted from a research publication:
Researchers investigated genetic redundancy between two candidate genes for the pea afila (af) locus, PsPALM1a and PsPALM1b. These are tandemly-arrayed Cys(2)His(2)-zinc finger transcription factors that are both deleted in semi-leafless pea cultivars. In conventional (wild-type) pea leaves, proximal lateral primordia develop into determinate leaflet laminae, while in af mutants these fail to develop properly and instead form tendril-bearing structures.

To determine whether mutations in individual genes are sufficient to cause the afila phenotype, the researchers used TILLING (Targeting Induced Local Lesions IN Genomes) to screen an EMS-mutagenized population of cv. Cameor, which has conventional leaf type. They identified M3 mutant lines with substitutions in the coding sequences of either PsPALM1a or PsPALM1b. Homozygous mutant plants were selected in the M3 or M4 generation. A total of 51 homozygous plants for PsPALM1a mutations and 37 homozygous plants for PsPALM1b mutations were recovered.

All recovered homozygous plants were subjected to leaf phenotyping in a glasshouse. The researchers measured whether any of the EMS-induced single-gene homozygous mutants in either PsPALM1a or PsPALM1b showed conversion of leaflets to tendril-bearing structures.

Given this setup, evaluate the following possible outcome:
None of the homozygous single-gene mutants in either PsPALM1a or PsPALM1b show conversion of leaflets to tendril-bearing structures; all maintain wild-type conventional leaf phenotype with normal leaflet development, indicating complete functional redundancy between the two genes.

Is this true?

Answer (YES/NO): YES